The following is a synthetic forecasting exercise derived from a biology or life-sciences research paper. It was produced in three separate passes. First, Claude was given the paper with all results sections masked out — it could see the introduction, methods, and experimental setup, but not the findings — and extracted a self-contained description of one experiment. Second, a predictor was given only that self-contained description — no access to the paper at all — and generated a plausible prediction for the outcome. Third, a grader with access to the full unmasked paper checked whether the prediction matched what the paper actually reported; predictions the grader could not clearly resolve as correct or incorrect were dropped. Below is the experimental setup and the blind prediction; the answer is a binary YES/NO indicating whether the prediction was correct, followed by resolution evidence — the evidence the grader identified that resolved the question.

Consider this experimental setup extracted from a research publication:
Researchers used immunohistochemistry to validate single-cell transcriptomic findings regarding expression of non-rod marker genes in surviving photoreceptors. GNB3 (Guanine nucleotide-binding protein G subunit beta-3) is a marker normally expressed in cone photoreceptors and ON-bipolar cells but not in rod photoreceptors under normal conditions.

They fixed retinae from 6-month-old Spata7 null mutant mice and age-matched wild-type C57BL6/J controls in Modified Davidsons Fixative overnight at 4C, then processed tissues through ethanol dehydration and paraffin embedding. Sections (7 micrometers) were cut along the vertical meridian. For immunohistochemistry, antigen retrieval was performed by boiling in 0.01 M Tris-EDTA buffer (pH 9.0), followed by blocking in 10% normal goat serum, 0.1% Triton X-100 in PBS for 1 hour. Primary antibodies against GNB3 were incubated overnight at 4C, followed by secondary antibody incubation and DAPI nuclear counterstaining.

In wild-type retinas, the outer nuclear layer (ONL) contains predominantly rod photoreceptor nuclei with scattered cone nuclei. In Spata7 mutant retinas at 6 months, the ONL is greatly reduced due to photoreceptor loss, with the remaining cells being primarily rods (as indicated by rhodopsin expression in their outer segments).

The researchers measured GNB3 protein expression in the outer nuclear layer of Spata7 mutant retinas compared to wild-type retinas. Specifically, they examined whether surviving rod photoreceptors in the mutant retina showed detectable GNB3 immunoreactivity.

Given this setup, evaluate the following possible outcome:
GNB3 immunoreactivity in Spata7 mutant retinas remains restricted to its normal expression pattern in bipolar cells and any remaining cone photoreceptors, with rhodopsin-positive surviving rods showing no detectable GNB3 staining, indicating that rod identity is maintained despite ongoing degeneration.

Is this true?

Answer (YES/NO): NO